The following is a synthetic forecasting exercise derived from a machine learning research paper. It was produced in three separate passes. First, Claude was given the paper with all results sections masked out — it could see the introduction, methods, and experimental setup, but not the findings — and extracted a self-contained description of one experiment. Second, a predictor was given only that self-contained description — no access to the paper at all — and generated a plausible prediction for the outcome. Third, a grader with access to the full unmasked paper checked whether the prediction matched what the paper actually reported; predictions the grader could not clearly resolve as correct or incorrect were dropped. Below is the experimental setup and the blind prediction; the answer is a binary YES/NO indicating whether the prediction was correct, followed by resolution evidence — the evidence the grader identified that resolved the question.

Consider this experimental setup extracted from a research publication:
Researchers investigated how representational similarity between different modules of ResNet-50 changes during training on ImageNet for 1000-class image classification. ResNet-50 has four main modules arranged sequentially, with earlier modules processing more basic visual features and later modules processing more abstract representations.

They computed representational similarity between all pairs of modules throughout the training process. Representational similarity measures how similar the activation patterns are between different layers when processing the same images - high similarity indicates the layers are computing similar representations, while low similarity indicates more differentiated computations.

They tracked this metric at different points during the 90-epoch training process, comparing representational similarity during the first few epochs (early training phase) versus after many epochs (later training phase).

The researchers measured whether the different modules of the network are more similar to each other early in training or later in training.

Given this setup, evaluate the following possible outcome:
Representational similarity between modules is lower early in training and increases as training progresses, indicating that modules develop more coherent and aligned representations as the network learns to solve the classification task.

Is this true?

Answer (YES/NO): NO